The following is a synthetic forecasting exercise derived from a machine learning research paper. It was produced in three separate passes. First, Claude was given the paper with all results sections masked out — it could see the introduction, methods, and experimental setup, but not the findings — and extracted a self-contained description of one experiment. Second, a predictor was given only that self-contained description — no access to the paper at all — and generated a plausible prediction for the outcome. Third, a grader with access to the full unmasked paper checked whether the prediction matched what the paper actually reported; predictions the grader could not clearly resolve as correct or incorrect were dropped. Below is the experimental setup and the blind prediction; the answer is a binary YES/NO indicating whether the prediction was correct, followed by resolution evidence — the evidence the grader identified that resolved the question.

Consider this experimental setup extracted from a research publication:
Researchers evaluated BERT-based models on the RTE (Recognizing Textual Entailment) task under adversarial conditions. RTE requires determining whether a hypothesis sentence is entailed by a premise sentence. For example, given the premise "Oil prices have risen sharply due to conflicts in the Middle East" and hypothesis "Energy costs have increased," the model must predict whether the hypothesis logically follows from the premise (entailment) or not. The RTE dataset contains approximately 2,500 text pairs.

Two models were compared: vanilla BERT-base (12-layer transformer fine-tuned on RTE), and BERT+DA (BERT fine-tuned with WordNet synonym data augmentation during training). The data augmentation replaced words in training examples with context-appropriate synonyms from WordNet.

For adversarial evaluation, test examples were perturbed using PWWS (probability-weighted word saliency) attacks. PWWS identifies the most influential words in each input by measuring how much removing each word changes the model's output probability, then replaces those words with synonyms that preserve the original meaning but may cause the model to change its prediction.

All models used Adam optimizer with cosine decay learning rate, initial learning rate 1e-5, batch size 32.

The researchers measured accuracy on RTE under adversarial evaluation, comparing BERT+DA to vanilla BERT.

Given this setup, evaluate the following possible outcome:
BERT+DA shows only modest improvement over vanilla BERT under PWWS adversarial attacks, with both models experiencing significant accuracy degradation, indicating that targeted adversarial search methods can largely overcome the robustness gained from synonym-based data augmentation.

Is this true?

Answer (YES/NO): NO